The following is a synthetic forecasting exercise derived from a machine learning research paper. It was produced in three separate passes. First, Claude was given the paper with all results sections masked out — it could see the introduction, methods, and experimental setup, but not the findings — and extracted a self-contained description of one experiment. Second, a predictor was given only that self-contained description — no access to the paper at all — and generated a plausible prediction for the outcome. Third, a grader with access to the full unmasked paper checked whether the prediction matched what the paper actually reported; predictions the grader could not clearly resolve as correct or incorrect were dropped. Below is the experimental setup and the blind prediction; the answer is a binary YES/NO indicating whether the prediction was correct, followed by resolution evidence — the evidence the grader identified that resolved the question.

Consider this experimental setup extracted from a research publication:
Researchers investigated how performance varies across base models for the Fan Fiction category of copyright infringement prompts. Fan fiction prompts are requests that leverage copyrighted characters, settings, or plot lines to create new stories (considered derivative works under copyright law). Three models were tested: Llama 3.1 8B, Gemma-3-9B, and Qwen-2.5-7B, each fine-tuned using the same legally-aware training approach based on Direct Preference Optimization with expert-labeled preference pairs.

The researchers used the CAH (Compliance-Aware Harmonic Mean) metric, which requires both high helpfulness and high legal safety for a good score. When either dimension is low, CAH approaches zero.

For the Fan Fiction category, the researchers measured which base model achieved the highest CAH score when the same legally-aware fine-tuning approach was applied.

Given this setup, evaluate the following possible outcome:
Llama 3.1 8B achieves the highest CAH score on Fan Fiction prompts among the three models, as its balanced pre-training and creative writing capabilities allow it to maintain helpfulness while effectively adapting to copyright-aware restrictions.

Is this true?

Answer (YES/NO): YES